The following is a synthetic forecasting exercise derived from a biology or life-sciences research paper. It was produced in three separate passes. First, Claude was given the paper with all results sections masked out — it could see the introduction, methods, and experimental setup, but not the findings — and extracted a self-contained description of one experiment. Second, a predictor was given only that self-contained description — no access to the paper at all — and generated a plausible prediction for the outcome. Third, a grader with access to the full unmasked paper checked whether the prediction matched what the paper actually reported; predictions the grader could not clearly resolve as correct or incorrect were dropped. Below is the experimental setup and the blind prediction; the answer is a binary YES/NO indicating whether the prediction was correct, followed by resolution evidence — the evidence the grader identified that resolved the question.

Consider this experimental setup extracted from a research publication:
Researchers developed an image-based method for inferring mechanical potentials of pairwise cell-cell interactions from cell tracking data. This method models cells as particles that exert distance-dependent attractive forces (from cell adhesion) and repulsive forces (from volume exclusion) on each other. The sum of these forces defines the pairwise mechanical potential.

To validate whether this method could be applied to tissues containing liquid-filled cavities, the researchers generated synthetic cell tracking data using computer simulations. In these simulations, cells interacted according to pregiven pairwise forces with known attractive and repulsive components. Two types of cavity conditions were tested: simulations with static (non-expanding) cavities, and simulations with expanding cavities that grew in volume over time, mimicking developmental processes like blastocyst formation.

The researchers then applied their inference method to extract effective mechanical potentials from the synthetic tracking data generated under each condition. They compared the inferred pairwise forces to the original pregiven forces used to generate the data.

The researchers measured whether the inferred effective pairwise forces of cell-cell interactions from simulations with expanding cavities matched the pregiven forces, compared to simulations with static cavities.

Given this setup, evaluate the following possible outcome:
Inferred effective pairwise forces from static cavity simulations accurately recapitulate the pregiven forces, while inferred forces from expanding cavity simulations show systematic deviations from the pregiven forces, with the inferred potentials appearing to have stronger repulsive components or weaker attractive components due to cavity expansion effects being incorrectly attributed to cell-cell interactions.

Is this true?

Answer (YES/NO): NO